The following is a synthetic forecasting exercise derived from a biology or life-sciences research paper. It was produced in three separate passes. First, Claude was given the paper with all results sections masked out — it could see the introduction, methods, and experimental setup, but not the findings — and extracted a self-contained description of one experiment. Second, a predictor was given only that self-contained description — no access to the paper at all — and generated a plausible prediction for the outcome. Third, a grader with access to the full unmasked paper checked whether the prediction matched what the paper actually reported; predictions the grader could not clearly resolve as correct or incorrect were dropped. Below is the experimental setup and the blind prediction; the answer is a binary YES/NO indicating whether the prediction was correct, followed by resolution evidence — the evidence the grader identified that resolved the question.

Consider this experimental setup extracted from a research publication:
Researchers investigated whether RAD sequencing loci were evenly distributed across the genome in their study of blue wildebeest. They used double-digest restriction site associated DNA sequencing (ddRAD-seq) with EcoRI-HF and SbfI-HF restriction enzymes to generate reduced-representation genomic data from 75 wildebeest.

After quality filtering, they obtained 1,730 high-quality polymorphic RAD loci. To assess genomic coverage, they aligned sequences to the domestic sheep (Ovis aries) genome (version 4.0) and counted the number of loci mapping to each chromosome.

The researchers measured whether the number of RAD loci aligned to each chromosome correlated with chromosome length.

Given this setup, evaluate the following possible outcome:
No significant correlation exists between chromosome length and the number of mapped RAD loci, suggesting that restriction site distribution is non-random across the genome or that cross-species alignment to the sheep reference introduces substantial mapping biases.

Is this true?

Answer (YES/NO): NO